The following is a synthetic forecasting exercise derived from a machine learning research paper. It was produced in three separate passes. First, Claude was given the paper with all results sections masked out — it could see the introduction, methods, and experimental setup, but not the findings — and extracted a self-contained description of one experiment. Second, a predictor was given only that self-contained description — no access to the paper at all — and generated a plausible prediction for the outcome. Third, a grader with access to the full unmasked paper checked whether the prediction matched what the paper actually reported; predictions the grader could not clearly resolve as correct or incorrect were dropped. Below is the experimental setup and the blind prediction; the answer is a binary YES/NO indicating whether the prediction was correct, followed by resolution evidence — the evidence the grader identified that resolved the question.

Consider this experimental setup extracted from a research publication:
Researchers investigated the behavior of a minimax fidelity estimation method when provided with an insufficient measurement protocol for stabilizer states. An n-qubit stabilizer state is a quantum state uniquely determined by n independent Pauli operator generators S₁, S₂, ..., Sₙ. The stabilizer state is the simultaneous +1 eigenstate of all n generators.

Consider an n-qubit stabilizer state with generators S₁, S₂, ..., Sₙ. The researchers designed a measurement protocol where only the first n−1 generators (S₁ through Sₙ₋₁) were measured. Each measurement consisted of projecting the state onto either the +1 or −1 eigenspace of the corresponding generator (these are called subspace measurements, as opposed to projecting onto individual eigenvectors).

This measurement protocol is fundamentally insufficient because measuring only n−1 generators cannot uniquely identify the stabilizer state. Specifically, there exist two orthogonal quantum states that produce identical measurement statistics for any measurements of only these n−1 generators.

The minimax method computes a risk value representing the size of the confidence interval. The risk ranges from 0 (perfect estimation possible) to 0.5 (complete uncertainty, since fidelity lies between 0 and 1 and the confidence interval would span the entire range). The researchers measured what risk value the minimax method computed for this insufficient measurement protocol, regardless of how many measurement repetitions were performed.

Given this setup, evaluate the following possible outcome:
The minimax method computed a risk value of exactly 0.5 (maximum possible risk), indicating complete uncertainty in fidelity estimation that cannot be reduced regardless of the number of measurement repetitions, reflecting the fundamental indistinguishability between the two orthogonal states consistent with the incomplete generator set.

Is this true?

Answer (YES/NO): YES